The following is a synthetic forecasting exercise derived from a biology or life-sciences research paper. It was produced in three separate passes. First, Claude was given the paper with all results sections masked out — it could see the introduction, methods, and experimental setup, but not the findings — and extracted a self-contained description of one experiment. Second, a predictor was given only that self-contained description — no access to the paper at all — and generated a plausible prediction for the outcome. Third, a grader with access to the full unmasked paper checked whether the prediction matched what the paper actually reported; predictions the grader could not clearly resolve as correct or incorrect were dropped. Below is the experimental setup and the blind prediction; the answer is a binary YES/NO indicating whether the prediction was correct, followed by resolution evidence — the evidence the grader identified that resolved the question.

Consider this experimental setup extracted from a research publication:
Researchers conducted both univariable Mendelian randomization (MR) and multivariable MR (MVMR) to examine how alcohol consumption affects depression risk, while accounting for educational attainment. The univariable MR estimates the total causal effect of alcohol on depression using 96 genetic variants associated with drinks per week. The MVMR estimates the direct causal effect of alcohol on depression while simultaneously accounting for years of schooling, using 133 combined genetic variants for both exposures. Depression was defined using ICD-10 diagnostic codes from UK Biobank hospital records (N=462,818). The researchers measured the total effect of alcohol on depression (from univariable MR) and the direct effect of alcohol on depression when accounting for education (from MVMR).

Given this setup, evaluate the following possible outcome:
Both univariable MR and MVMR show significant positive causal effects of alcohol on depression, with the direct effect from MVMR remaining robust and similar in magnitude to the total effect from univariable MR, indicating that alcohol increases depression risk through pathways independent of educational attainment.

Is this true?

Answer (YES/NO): NO